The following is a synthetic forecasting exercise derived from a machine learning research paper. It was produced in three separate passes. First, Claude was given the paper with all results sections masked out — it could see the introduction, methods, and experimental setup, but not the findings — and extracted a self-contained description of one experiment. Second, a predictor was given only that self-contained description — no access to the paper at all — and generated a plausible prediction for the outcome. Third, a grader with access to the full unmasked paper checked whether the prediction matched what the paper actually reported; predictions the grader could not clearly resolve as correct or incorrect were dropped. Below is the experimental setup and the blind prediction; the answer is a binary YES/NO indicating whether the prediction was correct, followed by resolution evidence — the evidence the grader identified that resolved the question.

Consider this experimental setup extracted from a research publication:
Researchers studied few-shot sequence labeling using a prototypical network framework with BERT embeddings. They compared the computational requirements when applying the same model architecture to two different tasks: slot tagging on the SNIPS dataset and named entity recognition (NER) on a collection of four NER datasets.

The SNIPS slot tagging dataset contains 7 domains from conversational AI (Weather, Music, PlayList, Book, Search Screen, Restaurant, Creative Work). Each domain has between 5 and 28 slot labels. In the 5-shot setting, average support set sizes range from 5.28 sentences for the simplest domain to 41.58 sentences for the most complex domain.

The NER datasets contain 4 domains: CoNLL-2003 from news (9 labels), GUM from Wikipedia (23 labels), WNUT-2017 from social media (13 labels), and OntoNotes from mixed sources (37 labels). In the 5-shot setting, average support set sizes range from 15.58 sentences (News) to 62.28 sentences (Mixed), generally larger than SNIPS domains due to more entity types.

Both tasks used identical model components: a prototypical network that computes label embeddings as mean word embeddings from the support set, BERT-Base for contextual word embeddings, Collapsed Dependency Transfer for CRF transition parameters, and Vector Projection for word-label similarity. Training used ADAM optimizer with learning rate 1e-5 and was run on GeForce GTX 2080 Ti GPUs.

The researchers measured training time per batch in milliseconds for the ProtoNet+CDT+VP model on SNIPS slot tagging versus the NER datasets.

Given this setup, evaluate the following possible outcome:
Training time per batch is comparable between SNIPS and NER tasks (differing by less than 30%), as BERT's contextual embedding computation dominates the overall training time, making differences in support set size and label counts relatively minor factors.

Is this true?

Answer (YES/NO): YES